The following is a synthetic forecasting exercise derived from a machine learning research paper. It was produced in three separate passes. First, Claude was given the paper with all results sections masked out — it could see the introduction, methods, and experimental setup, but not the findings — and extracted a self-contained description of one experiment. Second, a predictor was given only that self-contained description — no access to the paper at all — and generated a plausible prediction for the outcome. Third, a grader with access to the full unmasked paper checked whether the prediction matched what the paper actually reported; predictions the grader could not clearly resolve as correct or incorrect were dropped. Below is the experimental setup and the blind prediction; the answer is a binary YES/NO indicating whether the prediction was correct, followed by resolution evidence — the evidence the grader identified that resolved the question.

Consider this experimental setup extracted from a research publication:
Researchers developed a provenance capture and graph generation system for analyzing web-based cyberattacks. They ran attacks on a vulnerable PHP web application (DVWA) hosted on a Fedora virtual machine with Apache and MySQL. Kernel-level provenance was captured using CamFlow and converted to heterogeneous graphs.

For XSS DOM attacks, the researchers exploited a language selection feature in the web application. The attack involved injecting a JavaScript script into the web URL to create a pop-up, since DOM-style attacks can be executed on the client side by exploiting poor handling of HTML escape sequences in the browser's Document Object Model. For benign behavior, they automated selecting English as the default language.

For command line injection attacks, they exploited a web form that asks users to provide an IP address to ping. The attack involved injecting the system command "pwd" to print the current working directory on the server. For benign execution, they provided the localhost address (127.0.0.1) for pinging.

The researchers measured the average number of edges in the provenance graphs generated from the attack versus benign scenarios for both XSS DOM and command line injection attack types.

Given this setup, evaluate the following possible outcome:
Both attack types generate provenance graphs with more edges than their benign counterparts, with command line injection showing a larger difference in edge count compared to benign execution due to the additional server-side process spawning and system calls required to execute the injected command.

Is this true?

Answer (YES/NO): NO